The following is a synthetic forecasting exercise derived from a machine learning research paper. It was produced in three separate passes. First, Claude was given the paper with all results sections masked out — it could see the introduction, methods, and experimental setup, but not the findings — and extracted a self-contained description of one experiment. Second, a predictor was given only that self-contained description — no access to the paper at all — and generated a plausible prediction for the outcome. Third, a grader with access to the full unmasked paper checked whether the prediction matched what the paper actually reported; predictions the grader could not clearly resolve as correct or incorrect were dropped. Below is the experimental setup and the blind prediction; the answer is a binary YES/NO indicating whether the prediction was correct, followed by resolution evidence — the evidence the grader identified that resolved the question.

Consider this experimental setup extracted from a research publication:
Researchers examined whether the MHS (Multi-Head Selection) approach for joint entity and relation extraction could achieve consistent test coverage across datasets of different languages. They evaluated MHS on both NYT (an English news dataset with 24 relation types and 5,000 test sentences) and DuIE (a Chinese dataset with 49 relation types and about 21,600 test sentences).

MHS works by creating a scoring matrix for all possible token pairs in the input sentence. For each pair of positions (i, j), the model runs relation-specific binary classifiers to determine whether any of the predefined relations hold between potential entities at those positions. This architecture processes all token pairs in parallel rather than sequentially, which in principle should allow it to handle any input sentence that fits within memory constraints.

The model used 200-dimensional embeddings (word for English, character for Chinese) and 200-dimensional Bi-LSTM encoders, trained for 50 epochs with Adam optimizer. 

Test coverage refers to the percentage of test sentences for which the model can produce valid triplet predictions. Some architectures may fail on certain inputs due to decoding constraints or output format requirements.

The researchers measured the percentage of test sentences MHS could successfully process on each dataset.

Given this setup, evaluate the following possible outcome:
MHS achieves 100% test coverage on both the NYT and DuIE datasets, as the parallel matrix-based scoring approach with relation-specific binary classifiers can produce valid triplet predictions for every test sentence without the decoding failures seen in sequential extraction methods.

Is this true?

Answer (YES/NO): NO